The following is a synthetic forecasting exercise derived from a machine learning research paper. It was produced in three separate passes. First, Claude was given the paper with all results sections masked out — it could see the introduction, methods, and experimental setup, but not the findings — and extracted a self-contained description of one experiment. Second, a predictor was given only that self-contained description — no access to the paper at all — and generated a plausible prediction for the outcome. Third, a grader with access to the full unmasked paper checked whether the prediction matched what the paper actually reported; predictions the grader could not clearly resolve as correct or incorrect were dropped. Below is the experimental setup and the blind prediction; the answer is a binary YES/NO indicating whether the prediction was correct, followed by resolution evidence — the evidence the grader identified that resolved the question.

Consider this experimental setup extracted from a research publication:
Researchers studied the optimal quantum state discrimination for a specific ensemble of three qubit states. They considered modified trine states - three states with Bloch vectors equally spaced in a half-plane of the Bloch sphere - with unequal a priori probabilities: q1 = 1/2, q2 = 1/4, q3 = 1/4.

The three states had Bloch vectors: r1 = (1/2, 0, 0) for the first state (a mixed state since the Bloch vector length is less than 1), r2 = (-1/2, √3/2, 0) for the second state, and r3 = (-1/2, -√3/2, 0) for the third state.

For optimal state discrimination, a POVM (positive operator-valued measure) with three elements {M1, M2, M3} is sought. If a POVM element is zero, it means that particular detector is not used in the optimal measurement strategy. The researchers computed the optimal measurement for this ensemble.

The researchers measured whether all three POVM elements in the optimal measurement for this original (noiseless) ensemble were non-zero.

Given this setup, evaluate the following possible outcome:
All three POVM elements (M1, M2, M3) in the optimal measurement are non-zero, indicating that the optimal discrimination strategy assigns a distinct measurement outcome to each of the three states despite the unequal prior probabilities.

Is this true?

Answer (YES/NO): YES